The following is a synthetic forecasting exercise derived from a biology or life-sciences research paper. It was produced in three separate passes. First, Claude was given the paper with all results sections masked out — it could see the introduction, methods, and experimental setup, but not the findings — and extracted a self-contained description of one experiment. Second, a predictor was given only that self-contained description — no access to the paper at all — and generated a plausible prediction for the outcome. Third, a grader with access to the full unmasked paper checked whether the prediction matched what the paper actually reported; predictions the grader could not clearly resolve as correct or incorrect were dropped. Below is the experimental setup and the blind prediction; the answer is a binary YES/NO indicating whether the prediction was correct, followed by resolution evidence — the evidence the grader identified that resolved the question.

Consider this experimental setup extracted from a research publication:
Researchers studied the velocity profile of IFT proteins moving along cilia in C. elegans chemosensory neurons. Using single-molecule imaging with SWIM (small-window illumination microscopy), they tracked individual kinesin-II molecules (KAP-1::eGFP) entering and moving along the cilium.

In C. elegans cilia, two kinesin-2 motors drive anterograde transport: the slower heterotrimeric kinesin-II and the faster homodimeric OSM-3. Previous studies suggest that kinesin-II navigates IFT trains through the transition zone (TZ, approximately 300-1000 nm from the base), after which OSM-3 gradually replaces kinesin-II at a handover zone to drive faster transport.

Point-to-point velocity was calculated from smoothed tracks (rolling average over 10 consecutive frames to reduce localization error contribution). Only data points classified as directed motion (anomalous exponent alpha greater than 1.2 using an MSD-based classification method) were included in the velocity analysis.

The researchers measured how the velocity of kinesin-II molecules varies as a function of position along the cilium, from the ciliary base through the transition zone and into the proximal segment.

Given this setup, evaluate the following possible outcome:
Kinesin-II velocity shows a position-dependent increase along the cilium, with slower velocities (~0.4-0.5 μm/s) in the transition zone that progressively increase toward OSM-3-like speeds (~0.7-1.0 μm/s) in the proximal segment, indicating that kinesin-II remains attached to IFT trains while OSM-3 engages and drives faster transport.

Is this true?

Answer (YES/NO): NO